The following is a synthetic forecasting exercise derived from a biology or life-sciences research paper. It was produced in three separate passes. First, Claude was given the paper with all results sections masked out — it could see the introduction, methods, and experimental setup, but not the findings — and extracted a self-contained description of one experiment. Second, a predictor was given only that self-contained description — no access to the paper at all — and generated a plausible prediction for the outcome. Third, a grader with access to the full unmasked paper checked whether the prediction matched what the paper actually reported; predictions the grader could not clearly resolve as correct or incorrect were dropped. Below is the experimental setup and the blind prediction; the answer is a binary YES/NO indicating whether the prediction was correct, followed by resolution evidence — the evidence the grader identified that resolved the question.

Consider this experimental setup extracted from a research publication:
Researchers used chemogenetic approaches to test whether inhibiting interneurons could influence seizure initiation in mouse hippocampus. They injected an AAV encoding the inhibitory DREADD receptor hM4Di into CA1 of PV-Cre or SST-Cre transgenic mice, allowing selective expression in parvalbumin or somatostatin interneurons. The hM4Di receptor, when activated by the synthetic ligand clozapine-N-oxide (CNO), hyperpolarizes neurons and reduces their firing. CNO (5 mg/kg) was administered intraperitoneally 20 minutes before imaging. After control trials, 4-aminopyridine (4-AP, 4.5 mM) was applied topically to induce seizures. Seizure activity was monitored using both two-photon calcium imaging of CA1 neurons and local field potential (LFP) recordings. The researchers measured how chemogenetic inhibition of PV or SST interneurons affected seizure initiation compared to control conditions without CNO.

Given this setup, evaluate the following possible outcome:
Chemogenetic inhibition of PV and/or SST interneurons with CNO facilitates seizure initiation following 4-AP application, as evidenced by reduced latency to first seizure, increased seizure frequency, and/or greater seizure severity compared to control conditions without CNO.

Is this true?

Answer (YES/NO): YES